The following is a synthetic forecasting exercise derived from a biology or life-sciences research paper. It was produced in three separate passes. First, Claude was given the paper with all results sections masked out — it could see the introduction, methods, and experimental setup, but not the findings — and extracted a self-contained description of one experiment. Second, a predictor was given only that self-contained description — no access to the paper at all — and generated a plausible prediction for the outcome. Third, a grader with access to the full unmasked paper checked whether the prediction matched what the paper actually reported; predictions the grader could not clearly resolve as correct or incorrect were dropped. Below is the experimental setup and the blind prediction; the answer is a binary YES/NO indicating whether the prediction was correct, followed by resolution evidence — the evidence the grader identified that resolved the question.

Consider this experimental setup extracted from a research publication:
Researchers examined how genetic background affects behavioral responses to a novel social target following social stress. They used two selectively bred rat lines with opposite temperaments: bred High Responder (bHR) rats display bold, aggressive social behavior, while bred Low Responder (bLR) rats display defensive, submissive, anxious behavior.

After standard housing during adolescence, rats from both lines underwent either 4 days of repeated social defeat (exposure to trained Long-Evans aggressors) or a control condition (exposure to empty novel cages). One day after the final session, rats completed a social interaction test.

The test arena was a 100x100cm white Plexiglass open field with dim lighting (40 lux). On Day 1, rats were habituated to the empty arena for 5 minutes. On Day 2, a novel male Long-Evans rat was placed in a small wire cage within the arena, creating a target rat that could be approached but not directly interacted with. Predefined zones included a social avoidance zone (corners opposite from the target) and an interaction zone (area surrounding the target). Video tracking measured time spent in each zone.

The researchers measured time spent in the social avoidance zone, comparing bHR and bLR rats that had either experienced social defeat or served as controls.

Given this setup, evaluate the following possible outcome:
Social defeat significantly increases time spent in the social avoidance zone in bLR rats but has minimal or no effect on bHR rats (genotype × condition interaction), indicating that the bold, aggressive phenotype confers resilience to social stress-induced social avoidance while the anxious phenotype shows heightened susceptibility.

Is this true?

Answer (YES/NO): NO